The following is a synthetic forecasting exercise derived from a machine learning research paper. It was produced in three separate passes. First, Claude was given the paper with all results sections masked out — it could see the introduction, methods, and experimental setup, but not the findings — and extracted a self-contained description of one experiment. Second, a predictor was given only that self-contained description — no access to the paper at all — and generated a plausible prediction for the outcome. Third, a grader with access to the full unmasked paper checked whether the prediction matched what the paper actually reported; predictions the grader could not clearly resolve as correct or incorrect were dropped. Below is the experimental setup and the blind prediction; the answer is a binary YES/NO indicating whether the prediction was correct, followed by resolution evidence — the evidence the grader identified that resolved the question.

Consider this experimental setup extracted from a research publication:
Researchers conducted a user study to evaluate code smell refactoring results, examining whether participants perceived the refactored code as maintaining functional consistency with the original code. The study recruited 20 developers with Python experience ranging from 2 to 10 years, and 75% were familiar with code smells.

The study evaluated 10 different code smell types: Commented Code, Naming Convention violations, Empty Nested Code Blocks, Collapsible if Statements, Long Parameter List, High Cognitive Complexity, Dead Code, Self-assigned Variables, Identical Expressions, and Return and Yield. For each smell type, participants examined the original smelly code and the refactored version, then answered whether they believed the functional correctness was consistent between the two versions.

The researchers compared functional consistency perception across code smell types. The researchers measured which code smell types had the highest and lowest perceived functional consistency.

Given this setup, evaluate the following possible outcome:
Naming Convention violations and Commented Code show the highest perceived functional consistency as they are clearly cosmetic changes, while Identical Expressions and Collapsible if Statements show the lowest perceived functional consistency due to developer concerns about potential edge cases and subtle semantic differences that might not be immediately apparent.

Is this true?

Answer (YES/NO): NO